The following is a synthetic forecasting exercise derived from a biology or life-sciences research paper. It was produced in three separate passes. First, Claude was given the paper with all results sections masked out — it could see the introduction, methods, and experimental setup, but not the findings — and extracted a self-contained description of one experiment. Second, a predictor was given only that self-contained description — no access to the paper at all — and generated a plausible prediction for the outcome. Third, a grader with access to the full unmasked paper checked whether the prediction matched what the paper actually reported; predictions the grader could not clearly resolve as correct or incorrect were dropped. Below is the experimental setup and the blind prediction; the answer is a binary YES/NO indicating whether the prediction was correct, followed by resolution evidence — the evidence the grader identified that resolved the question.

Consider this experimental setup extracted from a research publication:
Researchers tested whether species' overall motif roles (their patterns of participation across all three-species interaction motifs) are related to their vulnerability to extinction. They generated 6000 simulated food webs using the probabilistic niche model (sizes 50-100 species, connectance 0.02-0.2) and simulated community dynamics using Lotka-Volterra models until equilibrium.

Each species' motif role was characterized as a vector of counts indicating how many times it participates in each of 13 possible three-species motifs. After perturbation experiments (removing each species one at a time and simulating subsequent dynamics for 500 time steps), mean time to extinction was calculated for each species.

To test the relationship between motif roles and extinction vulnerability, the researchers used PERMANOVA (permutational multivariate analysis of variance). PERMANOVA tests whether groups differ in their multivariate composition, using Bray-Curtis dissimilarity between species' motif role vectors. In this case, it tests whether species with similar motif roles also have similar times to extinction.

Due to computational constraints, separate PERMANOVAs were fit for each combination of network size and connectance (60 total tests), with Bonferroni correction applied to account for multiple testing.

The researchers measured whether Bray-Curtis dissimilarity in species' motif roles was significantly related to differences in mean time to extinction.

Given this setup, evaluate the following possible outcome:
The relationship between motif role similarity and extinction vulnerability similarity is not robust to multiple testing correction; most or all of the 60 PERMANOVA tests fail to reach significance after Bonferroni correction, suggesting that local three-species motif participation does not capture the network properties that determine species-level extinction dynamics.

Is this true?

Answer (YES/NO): NO